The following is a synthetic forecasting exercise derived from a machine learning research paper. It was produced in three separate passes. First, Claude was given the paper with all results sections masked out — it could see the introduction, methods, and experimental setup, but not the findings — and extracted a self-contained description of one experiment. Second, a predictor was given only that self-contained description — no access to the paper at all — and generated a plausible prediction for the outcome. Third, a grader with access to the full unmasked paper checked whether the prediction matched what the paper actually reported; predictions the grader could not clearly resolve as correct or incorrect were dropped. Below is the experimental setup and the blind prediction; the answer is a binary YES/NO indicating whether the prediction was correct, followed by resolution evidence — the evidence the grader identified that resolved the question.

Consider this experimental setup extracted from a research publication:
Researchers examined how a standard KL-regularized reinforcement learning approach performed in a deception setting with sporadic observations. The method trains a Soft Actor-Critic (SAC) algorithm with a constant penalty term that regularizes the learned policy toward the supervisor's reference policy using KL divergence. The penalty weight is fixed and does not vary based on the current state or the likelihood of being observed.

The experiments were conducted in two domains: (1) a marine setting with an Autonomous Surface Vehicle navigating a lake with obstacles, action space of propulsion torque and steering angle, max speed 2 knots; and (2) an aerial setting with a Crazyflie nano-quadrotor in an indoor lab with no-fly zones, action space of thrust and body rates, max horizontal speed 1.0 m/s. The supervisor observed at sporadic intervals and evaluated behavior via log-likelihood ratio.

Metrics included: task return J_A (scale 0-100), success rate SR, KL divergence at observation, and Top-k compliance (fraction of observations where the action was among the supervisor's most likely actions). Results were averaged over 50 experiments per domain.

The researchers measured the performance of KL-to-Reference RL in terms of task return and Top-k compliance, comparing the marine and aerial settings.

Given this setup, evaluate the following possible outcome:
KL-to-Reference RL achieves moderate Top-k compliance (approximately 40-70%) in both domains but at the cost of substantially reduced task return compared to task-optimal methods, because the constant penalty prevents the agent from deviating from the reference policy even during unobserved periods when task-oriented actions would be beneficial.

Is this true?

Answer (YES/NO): NO